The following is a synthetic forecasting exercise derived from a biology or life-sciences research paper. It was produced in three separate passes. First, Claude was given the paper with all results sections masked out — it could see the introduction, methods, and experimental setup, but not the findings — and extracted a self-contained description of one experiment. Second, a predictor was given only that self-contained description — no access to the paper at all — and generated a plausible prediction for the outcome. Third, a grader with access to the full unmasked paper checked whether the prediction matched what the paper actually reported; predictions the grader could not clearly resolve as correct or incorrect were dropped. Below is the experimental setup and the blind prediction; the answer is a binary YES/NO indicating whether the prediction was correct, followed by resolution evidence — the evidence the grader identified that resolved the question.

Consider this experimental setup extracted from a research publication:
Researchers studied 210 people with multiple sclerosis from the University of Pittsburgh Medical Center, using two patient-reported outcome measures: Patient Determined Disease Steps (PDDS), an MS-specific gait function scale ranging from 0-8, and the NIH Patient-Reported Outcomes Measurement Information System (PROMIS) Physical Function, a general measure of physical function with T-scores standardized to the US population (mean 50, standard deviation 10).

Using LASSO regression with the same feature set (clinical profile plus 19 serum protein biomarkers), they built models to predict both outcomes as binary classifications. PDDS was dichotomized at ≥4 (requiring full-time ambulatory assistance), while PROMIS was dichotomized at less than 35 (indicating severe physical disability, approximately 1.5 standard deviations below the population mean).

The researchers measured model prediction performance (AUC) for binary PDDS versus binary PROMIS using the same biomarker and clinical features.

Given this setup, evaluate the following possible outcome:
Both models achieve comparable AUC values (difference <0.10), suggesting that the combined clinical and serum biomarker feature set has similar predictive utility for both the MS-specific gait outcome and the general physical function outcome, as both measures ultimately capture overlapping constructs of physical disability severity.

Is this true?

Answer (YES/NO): YES